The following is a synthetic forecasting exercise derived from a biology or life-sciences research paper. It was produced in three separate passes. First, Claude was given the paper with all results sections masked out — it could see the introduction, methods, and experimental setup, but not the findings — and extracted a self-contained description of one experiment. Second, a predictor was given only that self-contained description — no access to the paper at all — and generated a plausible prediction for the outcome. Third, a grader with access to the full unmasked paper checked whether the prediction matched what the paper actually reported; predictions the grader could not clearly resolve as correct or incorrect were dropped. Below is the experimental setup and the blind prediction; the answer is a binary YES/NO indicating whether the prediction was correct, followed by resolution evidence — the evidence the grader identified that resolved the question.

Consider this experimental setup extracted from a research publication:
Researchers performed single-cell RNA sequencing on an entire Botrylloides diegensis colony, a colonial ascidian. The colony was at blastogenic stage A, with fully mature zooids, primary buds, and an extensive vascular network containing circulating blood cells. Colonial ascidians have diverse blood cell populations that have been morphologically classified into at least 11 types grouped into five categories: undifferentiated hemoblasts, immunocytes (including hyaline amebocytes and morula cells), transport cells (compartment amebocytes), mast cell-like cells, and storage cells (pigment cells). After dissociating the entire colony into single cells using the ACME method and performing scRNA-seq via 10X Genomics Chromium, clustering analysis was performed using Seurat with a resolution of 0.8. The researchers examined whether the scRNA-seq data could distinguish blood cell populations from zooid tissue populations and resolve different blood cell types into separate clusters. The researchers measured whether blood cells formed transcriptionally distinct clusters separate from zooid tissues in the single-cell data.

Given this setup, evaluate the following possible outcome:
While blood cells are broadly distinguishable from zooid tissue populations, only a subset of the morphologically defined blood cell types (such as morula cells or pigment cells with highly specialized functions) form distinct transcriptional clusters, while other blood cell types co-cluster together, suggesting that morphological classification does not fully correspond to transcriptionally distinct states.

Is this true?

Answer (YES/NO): YES